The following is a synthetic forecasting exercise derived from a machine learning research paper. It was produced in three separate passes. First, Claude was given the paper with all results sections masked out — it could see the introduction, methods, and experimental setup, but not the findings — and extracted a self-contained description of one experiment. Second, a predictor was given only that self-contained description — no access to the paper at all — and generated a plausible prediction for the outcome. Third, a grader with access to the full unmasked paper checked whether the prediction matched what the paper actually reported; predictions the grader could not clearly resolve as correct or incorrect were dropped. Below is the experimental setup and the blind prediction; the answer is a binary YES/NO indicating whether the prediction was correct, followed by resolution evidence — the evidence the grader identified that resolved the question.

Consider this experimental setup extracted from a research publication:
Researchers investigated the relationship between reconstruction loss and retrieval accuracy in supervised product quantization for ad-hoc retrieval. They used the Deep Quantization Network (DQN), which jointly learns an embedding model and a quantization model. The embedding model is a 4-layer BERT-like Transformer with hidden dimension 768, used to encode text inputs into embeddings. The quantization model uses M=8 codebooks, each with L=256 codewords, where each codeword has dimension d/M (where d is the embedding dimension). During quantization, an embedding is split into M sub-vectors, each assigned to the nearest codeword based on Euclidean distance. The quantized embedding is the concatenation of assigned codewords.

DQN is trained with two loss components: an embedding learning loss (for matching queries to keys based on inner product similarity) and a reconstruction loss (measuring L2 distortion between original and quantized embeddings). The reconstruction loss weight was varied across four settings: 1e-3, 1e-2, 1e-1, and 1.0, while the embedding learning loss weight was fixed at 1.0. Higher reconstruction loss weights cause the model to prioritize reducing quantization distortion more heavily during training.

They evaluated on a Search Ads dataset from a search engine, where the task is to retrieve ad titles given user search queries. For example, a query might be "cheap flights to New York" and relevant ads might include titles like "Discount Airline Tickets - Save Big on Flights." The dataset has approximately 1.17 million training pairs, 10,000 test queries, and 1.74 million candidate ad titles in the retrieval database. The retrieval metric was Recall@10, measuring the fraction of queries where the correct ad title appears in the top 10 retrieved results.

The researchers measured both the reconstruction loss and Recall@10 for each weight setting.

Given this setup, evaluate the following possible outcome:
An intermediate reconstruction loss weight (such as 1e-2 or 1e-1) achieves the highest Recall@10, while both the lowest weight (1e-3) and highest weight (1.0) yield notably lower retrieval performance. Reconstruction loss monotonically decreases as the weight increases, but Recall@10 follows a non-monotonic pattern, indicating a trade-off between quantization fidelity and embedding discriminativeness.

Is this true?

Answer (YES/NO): YES